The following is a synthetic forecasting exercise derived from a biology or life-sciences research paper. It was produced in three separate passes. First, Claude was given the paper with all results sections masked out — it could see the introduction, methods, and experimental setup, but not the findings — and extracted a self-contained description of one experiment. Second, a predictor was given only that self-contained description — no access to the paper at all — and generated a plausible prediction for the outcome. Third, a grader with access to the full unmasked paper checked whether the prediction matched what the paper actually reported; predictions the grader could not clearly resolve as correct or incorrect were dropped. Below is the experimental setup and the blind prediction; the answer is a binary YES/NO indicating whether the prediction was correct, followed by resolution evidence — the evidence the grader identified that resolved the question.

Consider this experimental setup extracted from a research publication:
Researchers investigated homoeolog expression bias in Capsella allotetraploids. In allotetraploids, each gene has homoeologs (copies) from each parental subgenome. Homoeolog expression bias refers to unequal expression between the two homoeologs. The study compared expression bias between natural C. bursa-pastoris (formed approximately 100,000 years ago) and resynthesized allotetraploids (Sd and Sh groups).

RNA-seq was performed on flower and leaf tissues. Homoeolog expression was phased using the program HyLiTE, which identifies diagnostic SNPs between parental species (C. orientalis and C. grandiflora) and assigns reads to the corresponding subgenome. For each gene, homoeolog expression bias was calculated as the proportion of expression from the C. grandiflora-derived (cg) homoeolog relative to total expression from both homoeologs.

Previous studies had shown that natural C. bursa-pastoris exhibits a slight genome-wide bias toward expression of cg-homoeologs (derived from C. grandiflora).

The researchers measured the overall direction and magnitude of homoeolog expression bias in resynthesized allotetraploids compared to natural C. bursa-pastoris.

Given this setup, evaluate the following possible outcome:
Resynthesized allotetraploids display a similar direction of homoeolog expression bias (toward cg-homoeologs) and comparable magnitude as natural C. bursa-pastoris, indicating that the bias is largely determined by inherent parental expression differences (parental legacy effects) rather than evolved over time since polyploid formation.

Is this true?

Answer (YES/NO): NO